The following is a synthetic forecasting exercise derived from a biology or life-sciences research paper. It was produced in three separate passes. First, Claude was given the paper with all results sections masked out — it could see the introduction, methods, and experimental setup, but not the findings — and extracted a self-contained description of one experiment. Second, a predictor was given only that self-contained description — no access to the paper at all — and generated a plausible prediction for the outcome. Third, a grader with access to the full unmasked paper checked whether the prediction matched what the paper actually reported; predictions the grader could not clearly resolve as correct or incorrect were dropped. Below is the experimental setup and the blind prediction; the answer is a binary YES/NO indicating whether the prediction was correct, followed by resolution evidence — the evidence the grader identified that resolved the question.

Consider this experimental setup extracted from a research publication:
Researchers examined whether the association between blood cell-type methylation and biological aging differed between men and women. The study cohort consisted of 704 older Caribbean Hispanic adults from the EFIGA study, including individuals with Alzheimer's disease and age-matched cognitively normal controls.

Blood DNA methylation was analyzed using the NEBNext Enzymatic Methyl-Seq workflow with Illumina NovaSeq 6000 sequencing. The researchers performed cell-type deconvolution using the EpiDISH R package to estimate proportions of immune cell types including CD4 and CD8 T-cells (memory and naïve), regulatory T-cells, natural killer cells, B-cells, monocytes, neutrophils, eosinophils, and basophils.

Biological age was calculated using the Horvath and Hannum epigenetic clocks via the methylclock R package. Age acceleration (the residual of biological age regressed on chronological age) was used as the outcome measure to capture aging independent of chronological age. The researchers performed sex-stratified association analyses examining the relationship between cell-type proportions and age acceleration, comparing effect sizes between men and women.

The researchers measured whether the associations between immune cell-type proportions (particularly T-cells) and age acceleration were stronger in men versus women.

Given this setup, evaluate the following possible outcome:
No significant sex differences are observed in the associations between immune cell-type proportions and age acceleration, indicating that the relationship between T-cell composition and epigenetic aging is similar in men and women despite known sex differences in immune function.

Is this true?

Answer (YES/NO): NO